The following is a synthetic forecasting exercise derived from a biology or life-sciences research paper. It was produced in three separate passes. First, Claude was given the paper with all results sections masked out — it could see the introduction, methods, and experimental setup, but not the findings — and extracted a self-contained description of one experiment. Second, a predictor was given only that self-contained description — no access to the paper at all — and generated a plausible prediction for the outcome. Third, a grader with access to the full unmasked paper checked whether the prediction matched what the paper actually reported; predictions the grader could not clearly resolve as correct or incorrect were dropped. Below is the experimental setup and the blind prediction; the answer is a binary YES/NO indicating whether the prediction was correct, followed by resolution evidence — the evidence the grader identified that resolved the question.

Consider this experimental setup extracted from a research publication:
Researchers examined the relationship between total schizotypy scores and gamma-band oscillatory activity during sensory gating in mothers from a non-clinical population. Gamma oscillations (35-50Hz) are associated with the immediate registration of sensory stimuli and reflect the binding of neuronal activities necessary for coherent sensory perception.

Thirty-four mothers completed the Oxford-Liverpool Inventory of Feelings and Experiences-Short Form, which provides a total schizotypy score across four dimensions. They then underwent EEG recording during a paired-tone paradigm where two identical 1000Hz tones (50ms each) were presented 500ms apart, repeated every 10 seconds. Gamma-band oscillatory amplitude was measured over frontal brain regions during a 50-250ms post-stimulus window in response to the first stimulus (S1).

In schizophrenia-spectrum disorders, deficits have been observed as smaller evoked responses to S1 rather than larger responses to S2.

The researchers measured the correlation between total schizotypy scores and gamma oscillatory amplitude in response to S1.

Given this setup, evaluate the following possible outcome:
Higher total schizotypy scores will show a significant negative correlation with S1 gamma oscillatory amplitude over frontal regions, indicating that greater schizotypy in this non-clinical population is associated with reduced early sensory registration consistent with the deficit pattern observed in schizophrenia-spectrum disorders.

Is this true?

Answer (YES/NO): NO